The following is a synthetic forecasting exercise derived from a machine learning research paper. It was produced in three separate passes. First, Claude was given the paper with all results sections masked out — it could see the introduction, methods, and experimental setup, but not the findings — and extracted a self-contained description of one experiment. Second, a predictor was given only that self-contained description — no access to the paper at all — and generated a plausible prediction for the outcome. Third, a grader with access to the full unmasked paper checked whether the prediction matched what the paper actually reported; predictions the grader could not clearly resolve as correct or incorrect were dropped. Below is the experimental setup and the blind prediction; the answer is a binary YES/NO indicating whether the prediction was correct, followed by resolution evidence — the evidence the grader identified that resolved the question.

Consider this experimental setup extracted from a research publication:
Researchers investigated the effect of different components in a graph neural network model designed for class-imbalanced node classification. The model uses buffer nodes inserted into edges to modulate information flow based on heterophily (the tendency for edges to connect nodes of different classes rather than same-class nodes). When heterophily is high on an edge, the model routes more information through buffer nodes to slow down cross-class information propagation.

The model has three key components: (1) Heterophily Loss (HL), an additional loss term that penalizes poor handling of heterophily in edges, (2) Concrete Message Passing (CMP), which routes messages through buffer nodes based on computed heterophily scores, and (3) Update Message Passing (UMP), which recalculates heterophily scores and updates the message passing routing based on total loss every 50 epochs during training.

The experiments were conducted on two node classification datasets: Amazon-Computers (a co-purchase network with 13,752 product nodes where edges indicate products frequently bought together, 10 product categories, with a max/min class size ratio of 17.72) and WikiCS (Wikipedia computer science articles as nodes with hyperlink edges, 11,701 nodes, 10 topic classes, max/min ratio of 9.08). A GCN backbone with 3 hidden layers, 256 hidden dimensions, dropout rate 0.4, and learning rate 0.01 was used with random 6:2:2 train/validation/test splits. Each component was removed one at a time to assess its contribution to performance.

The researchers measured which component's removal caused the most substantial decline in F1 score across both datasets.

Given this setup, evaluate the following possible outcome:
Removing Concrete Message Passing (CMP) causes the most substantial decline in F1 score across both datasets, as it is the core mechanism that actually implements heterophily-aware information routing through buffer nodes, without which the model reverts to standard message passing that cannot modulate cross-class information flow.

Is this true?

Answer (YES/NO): NO